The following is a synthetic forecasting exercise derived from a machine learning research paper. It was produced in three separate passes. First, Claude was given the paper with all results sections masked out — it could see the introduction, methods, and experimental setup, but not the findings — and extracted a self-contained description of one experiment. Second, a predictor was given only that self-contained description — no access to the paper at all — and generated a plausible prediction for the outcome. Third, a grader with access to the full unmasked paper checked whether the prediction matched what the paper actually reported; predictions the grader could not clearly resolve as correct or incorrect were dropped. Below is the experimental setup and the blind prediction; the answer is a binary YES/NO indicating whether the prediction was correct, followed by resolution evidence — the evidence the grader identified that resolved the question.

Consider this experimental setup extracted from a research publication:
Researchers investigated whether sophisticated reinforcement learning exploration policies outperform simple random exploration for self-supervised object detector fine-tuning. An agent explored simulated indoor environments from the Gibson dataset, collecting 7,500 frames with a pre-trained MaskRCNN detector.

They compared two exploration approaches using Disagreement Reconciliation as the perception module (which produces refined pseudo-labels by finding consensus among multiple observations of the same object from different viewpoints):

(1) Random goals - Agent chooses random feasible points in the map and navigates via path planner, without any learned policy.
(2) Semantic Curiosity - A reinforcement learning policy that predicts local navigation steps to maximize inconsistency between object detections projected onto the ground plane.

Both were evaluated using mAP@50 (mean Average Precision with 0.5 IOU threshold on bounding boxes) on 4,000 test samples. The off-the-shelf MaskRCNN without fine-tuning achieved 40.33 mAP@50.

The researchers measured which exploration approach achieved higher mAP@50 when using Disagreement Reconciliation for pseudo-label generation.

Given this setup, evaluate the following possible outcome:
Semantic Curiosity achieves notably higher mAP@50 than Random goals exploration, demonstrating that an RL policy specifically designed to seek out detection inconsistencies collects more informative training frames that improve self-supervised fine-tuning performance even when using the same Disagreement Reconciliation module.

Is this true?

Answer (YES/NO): NO